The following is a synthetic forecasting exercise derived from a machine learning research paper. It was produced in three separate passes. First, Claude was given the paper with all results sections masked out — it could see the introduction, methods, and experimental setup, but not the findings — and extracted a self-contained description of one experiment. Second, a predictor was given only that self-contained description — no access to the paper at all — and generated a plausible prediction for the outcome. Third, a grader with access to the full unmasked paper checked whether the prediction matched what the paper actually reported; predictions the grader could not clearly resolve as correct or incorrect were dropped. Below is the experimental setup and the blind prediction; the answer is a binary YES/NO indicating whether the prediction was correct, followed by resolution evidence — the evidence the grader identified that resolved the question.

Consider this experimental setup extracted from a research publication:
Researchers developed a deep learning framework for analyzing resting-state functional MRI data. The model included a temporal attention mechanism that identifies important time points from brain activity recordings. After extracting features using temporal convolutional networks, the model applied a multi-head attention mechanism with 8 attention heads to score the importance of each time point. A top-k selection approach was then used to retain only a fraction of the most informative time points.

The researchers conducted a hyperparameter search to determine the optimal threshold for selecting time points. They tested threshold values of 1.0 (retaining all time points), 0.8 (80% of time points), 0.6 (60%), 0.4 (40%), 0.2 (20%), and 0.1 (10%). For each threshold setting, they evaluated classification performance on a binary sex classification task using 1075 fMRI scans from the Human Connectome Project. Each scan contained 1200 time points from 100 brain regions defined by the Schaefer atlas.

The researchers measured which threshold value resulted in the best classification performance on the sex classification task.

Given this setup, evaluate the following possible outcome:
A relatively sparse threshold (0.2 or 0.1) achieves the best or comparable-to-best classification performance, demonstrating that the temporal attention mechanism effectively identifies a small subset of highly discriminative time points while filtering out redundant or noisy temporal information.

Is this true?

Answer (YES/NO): YES